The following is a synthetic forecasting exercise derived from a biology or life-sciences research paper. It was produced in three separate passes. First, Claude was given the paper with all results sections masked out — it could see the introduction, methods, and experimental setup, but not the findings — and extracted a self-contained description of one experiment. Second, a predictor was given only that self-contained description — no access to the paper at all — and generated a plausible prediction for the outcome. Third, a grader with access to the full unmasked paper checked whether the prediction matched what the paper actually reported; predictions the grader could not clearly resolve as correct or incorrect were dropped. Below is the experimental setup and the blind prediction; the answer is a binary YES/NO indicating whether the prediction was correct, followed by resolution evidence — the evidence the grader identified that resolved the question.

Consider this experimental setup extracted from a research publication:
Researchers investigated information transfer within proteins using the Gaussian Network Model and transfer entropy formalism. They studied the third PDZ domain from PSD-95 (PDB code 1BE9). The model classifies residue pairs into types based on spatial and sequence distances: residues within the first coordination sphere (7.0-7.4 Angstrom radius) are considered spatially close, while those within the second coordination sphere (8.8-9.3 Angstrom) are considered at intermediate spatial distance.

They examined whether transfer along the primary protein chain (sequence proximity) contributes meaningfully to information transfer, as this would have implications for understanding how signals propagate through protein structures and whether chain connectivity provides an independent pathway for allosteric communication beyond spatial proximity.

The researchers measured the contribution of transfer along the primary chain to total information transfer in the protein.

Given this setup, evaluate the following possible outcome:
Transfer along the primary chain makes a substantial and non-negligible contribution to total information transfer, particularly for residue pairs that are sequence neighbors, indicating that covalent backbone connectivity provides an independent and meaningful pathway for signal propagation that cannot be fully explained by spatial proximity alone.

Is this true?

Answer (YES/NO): YES